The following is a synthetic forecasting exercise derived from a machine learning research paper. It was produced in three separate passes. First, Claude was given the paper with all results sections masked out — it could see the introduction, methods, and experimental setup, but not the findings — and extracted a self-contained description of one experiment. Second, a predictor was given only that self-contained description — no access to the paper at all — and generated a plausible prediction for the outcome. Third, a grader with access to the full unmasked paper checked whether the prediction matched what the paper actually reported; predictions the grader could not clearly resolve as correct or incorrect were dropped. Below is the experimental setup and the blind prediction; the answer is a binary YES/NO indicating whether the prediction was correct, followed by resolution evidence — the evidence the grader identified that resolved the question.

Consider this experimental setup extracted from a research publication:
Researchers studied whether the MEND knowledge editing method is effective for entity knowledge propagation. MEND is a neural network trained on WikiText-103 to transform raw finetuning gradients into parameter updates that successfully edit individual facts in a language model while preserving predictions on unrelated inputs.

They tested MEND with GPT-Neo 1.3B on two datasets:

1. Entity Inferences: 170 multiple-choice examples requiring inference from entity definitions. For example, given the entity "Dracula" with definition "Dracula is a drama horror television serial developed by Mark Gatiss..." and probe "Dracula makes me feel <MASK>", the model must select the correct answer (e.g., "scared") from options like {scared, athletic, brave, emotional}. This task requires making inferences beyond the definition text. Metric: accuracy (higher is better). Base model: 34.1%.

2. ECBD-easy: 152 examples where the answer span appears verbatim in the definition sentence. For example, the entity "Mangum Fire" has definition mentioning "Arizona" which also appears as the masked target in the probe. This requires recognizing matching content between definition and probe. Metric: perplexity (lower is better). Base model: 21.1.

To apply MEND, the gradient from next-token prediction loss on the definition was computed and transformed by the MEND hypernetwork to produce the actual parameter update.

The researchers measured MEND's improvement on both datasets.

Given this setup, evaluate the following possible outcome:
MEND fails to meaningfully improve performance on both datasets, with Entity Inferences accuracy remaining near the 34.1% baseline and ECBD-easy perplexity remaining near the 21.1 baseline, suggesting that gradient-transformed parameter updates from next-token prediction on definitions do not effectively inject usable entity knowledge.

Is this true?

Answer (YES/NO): NO